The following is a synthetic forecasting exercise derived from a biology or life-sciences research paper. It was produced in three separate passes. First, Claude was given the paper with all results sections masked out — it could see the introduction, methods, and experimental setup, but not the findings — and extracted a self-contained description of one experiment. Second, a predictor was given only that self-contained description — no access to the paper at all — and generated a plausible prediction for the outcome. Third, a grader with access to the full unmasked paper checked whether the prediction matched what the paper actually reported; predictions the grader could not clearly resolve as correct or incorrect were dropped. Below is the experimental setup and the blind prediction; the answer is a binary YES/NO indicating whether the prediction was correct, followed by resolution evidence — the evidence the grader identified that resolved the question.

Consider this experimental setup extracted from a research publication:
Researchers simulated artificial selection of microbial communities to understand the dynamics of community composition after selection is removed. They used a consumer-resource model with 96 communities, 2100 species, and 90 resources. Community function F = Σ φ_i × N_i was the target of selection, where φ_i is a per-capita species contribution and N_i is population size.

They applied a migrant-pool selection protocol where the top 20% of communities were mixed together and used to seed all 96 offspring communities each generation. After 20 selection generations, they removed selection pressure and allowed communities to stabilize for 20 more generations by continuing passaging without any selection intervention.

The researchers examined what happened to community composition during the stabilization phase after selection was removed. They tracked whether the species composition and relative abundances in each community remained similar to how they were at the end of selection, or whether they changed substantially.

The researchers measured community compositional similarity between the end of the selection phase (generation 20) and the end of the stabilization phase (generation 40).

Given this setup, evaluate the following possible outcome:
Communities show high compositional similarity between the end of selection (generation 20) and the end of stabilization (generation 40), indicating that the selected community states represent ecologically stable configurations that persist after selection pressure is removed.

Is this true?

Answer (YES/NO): NO